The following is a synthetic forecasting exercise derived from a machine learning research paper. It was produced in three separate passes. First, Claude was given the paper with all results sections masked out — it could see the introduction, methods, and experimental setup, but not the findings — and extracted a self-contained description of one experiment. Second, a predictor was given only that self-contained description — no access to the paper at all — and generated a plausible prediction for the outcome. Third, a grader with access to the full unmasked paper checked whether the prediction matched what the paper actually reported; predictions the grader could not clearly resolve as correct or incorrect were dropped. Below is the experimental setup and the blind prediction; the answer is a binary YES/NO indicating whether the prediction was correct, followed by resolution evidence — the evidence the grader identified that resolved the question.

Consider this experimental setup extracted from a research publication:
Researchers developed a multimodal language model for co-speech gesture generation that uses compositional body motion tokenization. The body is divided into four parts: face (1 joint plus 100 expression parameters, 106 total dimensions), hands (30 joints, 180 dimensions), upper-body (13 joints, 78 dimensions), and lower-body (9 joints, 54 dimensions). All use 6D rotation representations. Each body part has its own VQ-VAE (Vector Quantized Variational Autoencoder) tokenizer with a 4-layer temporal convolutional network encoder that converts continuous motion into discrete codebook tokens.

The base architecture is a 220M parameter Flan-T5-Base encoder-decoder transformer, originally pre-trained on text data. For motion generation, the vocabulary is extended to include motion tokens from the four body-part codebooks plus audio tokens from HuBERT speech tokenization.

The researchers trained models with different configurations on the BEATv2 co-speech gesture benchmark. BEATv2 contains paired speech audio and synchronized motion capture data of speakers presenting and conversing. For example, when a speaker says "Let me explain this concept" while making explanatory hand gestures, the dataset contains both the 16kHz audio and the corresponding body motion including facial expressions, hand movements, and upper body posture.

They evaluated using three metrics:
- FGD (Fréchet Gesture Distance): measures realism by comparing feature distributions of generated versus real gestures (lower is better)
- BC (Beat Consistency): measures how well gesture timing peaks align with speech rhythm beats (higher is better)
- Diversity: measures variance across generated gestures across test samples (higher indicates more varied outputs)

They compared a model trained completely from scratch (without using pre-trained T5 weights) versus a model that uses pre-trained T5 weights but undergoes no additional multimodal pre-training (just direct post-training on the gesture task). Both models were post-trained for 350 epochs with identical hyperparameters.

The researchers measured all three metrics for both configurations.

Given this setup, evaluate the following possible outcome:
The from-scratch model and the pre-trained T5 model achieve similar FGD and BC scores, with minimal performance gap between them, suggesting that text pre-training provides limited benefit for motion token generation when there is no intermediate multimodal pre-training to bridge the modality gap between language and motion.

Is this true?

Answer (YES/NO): NO